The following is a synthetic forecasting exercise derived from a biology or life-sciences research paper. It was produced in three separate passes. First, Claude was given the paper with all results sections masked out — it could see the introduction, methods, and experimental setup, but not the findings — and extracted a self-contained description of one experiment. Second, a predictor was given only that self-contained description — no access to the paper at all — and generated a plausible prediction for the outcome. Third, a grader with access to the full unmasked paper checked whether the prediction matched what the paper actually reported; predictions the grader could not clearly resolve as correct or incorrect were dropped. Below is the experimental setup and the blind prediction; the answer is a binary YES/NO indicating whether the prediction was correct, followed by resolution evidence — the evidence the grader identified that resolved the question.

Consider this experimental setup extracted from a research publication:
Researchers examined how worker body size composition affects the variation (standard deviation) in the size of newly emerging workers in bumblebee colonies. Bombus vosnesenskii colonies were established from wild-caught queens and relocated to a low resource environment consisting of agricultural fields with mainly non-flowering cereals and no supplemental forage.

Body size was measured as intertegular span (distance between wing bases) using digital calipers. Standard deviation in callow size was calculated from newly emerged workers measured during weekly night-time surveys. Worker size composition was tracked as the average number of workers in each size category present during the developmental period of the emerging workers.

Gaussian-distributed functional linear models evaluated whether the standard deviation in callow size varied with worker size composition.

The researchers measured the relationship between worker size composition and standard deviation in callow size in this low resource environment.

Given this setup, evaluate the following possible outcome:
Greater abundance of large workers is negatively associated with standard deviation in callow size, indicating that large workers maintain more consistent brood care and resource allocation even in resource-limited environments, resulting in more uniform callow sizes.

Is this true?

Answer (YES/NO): NO